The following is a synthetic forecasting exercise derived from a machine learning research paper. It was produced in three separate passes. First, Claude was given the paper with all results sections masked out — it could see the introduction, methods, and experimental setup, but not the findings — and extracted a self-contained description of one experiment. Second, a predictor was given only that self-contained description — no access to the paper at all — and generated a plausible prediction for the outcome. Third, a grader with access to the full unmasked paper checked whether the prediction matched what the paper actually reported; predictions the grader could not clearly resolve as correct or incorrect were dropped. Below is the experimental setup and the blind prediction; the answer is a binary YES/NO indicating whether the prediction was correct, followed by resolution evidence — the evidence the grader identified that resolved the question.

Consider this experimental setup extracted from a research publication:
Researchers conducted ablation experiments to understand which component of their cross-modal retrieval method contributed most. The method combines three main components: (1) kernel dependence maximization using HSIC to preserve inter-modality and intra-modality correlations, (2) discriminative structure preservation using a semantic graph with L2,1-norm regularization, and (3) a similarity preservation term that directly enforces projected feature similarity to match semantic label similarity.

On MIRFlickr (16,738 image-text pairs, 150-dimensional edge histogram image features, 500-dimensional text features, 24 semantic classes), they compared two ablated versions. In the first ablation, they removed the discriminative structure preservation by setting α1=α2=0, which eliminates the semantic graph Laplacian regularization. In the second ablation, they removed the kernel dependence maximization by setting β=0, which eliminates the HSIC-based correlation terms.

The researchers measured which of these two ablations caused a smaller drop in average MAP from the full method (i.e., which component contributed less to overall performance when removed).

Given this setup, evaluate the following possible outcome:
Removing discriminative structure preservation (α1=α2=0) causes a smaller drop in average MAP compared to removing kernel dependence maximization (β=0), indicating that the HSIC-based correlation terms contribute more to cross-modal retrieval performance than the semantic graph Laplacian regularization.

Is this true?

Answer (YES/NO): NO